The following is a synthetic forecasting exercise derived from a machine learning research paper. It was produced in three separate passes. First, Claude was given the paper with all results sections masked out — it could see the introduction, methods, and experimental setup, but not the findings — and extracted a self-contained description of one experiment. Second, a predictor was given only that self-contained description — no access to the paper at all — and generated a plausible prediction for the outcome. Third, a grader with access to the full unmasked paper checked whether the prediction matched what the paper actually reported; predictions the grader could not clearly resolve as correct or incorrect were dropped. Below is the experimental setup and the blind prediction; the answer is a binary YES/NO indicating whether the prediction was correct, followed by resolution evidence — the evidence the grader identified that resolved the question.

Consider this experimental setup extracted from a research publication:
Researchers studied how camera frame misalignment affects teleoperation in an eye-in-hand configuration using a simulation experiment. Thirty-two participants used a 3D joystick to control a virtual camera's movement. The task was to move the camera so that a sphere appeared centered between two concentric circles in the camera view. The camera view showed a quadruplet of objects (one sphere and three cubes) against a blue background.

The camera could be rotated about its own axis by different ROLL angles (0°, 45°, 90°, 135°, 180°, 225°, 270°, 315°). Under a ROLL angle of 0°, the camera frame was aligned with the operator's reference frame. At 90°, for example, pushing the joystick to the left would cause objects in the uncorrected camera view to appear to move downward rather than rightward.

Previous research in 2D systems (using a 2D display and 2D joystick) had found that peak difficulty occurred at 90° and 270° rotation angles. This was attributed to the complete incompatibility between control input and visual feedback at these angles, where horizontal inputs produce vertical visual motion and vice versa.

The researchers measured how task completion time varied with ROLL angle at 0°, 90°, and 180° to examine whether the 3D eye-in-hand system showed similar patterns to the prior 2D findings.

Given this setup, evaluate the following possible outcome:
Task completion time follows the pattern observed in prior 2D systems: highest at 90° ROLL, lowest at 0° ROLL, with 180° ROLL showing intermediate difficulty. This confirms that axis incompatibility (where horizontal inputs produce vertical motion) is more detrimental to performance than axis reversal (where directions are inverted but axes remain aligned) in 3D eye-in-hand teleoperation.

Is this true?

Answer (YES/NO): YES